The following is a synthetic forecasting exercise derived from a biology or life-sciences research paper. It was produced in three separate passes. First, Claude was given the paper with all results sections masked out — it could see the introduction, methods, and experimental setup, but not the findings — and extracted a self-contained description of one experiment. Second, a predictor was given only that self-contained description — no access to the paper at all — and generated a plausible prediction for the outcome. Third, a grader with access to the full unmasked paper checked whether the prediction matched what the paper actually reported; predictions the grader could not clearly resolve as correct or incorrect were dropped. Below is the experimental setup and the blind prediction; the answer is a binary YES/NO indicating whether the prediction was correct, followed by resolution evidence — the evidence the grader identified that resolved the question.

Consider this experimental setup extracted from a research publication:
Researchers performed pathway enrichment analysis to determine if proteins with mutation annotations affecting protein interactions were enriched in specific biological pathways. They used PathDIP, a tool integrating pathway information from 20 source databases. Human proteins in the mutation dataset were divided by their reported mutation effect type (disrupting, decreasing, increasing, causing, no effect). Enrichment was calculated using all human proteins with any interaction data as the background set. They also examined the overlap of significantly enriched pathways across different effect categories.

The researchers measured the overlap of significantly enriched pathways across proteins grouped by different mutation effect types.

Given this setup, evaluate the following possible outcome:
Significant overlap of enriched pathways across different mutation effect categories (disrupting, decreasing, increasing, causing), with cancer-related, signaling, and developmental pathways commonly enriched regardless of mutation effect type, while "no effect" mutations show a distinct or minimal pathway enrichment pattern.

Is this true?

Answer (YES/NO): NO